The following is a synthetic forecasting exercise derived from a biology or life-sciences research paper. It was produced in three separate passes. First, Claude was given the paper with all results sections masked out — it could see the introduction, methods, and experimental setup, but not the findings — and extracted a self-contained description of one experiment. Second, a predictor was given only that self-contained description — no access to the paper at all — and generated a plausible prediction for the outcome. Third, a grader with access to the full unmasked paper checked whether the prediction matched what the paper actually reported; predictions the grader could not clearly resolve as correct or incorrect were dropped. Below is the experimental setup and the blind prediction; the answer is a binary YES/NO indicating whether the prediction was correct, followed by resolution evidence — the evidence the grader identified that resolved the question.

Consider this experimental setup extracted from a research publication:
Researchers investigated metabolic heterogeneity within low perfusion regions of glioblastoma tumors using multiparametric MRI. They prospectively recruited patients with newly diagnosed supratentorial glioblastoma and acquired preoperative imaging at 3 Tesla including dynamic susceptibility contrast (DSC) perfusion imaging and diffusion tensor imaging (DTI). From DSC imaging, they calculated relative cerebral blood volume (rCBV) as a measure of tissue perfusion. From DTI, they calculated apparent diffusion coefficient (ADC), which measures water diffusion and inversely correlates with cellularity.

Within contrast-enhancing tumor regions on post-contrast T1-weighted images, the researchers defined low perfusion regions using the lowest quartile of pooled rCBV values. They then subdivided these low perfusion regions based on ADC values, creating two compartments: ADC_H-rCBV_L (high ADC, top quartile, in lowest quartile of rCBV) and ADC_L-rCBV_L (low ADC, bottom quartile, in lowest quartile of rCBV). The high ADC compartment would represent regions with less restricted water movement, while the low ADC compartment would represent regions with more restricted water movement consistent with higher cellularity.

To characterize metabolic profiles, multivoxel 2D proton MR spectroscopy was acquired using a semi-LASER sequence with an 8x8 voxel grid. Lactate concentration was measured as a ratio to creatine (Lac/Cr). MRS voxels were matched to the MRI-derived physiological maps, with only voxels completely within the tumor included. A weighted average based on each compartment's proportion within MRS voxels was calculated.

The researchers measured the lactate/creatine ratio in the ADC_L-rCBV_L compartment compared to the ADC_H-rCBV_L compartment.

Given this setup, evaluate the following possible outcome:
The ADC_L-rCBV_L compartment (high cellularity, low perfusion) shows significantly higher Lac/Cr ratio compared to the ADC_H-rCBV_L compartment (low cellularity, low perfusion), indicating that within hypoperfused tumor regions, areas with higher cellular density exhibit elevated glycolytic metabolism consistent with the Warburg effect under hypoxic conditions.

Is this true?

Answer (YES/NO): NO